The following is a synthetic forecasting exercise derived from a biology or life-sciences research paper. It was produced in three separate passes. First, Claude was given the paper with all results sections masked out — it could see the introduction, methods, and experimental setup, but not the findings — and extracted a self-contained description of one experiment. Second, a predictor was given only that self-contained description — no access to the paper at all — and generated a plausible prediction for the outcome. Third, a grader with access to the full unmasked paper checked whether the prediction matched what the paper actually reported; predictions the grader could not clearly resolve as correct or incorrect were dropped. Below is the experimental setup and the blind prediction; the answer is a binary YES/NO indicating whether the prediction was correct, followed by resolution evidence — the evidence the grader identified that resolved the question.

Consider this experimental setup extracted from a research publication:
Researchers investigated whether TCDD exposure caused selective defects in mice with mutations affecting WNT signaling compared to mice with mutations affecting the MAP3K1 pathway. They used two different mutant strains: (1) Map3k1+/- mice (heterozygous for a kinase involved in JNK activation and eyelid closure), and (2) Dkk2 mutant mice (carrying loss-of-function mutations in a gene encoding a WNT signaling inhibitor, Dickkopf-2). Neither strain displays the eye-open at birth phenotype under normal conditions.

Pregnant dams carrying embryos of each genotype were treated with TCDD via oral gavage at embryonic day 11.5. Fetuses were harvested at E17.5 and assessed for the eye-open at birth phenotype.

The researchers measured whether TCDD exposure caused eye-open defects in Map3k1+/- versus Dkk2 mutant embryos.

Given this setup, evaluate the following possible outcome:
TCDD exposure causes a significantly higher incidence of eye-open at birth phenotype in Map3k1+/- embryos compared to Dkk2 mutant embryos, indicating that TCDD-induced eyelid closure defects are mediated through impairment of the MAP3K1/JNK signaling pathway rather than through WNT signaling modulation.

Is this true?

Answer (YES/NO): YES